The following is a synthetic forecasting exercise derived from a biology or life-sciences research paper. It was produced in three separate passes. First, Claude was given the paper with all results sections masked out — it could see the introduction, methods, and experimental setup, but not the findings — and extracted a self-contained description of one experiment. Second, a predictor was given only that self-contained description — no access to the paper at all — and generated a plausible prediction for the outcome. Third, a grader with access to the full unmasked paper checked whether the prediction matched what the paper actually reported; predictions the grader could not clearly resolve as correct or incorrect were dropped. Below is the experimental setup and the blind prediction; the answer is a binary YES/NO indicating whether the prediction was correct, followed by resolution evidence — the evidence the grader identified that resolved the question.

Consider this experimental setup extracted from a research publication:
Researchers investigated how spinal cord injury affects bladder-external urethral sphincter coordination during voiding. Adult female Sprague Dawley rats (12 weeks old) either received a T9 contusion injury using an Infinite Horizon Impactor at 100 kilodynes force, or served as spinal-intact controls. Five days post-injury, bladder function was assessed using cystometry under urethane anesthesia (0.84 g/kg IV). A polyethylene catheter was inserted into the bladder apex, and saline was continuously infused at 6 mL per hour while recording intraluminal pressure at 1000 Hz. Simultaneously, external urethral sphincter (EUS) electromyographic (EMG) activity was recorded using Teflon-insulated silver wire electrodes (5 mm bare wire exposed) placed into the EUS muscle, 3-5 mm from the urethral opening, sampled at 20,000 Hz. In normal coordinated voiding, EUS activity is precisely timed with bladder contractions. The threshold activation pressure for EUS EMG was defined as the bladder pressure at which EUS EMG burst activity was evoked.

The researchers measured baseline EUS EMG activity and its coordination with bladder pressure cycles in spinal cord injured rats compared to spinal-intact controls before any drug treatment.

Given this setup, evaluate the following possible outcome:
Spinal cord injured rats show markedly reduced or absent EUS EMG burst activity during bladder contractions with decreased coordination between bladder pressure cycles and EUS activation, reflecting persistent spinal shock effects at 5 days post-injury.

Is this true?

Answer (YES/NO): NO